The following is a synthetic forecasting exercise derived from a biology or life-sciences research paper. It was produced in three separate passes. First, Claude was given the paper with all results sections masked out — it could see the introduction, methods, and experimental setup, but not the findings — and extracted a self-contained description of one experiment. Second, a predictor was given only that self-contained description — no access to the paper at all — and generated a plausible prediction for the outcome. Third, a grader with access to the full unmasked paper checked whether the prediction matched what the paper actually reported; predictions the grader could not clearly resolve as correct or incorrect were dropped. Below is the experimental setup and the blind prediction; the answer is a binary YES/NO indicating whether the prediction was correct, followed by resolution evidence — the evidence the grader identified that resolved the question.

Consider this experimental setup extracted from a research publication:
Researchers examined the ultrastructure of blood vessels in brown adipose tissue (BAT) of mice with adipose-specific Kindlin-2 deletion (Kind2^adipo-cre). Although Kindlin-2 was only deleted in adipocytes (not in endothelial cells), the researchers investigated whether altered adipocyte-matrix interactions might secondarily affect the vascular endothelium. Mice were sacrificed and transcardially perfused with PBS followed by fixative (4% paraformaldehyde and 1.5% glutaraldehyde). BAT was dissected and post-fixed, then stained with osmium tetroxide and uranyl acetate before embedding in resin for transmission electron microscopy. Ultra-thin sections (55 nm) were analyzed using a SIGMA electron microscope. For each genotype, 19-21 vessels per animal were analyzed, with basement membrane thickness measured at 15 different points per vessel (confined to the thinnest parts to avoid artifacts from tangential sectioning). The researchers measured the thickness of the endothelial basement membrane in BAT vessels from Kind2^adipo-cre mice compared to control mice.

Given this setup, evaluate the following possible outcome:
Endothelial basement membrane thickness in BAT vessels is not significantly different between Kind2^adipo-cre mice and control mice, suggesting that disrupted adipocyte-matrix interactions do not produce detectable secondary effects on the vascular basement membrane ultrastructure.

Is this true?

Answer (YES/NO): NO